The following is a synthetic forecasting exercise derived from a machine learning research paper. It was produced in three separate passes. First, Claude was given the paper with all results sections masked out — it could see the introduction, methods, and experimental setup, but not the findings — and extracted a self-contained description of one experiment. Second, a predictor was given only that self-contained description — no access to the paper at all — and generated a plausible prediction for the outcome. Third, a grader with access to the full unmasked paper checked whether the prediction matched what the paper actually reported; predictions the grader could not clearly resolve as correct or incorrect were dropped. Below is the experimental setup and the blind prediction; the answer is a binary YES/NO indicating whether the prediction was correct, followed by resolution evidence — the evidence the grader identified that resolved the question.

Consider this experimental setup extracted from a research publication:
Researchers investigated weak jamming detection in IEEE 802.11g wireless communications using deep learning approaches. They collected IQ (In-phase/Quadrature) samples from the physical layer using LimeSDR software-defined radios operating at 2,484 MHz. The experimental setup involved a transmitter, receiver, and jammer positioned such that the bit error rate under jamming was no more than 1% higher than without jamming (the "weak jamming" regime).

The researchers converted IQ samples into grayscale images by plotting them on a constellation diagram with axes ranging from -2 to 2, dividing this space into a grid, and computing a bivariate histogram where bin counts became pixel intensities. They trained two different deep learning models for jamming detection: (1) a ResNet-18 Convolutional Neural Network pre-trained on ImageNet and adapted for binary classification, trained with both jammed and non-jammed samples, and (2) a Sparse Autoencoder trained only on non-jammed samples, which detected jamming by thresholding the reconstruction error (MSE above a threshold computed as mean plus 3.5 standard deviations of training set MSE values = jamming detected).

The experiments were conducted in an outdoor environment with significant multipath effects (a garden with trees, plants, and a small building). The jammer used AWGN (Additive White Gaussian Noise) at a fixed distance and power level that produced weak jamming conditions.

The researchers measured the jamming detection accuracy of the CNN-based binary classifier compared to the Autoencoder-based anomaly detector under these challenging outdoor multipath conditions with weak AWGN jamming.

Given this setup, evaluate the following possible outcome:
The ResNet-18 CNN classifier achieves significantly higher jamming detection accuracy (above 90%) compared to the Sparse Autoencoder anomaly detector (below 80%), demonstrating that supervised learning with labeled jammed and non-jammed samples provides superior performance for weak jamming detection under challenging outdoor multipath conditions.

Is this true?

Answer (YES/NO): NO